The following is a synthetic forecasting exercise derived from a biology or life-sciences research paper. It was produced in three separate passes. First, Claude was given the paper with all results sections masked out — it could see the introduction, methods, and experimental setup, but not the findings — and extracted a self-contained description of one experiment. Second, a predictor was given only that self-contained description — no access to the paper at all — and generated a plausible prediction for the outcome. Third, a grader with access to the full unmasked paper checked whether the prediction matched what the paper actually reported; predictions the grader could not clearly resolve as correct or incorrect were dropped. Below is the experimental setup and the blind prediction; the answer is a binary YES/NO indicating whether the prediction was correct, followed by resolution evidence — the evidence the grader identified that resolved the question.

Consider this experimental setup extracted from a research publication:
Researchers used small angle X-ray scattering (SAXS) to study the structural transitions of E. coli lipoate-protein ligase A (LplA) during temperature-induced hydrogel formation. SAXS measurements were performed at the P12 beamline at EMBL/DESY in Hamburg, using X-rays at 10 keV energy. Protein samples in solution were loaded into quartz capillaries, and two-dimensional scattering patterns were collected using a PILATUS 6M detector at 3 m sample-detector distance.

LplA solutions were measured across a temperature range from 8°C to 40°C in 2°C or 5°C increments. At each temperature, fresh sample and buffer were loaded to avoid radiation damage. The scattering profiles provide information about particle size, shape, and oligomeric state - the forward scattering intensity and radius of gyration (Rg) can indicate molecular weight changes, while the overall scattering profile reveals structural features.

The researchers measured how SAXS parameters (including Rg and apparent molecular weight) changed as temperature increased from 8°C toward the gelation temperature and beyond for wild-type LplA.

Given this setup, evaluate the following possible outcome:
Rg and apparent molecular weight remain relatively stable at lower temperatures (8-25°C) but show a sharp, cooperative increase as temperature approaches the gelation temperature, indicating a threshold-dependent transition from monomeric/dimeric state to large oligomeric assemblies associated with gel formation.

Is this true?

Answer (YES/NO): NO